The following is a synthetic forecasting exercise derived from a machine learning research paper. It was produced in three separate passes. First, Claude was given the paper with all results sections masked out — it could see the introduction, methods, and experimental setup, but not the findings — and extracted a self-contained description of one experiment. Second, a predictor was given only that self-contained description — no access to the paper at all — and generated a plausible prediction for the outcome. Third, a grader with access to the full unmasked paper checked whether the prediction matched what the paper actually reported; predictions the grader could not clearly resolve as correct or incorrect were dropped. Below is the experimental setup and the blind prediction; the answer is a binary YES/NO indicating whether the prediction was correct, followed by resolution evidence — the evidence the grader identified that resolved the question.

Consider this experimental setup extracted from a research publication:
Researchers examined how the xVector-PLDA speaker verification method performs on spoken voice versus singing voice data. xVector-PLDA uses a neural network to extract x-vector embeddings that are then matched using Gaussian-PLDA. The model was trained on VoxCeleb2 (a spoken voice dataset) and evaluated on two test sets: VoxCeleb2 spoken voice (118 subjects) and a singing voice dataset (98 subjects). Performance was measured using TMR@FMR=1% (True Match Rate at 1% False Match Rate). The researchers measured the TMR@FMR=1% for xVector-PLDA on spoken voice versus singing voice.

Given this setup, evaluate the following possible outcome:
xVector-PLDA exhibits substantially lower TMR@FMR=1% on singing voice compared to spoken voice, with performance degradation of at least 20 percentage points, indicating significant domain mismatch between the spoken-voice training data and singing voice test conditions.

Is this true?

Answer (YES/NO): YES